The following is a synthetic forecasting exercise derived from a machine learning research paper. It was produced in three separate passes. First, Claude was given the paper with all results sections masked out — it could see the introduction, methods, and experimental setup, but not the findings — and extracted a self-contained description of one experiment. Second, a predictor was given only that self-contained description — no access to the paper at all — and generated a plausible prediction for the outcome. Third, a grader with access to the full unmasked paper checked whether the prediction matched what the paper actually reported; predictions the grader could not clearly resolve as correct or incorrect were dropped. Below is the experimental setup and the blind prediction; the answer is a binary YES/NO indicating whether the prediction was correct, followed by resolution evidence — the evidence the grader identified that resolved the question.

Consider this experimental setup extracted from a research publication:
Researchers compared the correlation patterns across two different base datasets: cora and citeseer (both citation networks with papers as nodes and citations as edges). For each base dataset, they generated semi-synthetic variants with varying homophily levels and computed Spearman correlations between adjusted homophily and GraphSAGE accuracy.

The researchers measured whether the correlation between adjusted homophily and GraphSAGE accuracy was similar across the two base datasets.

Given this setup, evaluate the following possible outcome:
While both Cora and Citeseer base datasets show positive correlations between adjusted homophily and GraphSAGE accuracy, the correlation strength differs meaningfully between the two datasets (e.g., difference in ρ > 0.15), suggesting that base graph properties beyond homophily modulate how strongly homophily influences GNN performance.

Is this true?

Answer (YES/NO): NO